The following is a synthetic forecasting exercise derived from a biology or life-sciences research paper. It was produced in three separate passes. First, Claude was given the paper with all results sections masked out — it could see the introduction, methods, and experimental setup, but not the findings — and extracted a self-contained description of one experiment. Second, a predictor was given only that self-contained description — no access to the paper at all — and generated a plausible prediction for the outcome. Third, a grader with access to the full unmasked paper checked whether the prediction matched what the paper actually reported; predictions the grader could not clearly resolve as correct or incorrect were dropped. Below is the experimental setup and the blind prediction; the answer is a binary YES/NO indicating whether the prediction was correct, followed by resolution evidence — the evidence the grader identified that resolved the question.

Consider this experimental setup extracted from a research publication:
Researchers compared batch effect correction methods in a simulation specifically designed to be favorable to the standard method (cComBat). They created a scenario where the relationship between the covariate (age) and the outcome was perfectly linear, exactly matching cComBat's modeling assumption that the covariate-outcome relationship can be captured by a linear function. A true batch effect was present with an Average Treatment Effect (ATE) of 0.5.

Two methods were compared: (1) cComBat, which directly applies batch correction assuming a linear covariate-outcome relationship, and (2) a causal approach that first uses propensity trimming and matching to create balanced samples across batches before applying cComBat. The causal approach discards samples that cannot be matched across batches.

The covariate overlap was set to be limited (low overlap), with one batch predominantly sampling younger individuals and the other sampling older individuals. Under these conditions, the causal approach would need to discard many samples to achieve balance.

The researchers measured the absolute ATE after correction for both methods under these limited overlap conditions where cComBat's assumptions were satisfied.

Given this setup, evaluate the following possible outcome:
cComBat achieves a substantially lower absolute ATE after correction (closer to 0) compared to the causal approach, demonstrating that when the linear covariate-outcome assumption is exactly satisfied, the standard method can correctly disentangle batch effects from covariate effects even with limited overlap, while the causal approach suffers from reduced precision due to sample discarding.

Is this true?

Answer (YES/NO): YES